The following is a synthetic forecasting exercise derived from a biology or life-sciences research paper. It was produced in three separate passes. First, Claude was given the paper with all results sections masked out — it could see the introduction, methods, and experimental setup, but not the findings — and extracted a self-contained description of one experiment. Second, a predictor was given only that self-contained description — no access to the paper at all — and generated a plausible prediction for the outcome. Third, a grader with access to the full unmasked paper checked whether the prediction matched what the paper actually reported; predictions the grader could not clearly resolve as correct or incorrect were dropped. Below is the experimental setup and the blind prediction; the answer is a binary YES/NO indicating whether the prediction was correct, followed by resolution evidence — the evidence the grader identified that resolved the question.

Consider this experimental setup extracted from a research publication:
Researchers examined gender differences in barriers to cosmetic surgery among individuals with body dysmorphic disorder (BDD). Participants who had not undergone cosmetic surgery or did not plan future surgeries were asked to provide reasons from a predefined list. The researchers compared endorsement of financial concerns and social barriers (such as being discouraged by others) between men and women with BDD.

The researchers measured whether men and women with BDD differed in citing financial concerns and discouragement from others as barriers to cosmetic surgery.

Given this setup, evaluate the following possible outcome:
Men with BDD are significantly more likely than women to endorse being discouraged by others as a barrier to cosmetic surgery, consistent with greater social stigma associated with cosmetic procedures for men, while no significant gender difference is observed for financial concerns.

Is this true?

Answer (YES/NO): NO